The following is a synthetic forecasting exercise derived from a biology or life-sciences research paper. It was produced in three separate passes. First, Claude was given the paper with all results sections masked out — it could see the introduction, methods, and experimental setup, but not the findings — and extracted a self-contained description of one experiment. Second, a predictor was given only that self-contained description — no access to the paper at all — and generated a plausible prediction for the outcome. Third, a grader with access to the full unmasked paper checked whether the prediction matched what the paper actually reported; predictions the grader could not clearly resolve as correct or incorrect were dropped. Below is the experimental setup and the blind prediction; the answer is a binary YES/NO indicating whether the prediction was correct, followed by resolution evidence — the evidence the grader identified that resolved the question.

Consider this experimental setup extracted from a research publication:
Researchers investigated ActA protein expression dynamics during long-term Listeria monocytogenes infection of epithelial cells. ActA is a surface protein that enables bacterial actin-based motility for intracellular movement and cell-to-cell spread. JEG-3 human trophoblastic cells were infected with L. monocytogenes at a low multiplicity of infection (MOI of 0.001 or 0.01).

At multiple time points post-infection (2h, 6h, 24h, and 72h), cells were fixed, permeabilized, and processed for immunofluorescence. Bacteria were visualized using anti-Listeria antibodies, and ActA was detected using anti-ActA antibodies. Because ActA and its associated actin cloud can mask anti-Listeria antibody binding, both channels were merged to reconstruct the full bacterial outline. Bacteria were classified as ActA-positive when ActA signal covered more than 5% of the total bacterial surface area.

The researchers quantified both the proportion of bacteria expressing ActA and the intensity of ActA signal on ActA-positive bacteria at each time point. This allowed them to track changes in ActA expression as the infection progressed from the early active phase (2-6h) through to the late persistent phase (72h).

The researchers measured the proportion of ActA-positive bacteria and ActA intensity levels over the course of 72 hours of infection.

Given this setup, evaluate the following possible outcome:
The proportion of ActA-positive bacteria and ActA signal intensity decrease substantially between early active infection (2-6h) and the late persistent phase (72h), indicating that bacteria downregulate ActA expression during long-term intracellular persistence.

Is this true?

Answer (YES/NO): YES